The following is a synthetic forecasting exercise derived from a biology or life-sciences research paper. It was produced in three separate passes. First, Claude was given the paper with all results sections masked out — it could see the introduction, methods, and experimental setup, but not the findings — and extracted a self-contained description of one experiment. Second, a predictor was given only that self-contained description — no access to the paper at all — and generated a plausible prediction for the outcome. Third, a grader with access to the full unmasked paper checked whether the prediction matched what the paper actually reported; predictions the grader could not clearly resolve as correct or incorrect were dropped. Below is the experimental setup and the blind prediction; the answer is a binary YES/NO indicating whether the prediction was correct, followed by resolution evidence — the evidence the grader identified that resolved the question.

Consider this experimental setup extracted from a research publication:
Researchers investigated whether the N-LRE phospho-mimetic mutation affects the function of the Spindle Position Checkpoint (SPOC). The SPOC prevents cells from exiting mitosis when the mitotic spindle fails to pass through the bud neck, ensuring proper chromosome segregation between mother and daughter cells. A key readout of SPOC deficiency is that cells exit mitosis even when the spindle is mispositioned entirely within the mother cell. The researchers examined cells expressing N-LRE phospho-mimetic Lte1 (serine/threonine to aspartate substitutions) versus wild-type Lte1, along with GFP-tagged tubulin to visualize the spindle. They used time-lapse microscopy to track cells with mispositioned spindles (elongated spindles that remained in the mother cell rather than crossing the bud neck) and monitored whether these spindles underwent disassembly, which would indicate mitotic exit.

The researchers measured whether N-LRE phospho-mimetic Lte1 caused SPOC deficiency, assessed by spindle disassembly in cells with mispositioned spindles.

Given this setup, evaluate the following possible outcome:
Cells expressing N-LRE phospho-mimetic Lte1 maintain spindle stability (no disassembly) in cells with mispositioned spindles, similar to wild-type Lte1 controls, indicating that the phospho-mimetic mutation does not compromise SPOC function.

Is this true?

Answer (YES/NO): NO